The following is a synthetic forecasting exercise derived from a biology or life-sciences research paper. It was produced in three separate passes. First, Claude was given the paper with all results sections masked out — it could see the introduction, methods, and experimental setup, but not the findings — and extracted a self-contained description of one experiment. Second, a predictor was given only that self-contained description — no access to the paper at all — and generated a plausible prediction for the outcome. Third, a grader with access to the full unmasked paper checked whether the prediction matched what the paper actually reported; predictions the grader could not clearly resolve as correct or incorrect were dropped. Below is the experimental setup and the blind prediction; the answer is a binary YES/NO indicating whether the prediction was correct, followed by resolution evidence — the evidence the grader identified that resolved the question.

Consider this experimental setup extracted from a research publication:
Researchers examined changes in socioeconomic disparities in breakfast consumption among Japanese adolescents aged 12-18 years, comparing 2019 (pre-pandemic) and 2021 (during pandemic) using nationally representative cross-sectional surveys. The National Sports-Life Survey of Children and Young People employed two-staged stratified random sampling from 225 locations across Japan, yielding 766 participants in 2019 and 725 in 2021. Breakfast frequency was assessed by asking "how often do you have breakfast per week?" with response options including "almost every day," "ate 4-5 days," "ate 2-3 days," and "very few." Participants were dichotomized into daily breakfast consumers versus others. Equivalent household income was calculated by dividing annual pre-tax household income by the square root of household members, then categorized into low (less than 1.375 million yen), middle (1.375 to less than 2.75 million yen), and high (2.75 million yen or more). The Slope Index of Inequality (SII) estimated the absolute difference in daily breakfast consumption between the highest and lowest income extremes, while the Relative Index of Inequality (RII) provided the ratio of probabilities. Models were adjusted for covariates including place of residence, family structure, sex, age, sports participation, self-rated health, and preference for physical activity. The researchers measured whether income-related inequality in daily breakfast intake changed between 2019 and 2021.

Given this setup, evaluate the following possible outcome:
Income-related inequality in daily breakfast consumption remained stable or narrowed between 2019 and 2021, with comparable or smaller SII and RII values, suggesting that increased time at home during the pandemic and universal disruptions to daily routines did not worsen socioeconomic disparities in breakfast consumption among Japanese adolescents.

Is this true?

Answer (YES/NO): YES